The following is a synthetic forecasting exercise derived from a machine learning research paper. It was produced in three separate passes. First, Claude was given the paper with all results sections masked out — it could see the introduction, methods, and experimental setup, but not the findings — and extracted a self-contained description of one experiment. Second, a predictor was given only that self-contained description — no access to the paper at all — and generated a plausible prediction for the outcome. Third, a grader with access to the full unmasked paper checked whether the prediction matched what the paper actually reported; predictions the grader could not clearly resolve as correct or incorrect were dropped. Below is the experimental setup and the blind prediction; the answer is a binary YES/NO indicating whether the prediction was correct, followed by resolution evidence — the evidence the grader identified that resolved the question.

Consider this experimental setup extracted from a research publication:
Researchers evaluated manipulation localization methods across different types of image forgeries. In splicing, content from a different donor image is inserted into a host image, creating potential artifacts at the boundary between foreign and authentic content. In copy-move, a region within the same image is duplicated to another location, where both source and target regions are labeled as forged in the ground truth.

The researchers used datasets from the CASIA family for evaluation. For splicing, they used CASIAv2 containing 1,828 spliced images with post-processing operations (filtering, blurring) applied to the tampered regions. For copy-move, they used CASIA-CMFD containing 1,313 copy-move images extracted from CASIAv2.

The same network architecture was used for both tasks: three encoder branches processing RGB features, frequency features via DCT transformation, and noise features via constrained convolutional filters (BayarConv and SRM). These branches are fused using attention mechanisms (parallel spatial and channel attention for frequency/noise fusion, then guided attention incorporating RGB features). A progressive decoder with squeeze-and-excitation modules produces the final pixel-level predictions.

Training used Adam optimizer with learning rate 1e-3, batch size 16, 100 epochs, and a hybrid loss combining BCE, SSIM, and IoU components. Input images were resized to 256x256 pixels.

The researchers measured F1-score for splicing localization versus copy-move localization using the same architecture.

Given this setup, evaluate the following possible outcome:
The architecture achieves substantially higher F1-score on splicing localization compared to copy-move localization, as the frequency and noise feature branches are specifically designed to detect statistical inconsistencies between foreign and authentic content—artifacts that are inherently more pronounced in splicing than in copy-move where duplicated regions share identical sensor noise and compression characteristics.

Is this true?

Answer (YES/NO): YES